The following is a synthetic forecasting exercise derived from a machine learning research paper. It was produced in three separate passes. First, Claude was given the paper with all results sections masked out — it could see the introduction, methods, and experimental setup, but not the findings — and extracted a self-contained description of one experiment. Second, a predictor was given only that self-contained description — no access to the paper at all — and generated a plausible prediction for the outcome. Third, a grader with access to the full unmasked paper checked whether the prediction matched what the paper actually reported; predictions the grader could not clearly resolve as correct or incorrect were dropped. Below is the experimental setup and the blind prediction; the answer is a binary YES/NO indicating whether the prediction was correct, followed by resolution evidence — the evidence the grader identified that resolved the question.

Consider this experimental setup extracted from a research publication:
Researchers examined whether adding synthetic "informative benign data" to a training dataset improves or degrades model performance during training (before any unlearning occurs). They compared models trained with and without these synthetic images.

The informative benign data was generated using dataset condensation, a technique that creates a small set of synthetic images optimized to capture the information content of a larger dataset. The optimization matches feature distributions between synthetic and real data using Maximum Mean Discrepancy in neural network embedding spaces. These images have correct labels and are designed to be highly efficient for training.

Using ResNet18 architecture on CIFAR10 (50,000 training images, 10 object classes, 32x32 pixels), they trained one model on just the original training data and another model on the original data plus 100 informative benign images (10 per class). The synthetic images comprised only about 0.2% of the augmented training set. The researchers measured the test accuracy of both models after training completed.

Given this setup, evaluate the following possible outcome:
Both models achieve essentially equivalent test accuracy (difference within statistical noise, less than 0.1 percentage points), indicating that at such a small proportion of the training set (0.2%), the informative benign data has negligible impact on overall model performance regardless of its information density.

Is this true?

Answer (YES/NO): NO